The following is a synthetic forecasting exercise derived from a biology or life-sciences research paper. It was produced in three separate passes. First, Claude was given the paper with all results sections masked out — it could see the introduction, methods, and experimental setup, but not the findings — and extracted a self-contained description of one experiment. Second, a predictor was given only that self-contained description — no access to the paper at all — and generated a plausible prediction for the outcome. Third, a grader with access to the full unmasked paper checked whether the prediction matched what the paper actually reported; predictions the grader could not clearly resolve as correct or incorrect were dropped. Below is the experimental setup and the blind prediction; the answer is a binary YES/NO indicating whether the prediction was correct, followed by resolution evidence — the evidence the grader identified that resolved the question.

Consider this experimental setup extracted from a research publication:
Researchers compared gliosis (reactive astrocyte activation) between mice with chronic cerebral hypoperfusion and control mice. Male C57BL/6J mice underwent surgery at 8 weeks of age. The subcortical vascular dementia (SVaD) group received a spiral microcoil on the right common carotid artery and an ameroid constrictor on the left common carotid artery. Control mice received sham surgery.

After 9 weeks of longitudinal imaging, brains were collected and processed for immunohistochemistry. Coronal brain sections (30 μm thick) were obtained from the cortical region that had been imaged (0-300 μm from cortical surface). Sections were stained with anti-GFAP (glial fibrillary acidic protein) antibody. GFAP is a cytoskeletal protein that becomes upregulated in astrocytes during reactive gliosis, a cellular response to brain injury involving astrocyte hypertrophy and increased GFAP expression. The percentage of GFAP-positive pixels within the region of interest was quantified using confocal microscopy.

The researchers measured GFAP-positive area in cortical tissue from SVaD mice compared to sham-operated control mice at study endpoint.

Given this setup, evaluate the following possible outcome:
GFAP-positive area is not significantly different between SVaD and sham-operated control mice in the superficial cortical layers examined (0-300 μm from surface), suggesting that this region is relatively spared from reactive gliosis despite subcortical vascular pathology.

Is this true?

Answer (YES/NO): NO